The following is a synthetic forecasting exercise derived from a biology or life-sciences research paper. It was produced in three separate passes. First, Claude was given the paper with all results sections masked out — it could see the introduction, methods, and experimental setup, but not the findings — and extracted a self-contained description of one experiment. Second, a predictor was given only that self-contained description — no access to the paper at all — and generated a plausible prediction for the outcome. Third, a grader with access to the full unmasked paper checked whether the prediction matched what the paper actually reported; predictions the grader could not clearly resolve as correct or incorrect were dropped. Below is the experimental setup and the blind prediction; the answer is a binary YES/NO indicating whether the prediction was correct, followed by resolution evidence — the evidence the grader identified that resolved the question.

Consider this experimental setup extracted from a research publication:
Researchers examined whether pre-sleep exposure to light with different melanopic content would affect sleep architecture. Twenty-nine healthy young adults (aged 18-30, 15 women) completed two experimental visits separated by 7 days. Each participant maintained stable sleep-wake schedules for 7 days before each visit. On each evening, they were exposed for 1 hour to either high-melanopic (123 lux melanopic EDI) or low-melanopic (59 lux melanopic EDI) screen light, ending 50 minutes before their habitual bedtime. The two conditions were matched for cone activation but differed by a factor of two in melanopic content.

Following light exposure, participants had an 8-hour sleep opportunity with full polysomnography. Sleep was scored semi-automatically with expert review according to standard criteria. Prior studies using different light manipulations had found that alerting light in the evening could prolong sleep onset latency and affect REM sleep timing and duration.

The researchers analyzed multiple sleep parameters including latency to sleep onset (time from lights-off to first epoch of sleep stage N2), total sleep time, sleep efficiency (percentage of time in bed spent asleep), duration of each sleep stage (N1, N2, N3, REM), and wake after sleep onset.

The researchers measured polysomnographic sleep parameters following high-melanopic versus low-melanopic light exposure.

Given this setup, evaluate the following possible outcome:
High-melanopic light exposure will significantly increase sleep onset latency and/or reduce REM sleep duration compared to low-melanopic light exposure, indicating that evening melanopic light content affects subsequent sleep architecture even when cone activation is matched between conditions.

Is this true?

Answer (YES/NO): NO